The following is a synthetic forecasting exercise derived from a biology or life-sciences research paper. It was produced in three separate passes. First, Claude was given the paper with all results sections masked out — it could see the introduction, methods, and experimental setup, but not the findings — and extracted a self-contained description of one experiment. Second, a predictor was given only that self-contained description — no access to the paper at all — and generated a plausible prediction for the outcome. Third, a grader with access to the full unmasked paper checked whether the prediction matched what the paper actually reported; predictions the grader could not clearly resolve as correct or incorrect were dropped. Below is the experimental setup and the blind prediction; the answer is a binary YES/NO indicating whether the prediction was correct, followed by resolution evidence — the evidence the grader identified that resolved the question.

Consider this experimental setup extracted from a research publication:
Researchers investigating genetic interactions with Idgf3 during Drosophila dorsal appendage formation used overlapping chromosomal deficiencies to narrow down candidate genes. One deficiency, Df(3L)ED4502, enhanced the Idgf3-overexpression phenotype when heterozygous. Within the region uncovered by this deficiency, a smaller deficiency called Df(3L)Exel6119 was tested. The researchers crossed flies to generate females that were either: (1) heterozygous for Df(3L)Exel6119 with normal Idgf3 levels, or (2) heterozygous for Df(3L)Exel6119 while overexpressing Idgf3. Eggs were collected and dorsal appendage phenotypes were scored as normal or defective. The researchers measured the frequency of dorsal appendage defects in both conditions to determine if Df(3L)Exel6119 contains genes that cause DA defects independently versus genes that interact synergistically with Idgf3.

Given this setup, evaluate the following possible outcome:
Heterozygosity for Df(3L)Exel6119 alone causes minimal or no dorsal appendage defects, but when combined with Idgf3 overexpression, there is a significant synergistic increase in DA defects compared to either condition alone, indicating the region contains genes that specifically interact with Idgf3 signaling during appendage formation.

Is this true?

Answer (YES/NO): NO